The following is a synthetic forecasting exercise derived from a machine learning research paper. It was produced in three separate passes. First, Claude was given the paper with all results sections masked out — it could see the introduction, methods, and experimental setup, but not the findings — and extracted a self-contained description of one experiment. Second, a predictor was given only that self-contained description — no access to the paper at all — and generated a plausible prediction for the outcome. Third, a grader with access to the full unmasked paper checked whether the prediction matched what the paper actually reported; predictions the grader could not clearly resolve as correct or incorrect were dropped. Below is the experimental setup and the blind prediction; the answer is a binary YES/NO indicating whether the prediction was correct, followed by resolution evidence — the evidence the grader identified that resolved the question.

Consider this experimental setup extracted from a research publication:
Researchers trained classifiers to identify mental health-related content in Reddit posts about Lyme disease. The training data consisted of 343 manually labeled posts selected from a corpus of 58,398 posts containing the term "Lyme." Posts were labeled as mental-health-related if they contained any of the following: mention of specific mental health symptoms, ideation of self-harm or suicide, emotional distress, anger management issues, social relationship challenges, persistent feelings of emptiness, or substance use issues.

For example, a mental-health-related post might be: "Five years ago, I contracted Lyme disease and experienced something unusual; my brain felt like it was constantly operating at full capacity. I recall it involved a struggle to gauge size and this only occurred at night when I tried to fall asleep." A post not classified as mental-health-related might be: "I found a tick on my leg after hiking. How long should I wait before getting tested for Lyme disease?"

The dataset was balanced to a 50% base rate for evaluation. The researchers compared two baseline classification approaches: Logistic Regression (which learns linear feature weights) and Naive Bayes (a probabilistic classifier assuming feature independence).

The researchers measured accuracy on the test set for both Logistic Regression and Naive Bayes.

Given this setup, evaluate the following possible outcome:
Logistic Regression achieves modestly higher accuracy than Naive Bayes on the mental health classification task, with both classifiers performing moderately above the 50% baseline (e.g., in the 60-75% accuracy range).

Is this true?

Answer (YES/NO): NO